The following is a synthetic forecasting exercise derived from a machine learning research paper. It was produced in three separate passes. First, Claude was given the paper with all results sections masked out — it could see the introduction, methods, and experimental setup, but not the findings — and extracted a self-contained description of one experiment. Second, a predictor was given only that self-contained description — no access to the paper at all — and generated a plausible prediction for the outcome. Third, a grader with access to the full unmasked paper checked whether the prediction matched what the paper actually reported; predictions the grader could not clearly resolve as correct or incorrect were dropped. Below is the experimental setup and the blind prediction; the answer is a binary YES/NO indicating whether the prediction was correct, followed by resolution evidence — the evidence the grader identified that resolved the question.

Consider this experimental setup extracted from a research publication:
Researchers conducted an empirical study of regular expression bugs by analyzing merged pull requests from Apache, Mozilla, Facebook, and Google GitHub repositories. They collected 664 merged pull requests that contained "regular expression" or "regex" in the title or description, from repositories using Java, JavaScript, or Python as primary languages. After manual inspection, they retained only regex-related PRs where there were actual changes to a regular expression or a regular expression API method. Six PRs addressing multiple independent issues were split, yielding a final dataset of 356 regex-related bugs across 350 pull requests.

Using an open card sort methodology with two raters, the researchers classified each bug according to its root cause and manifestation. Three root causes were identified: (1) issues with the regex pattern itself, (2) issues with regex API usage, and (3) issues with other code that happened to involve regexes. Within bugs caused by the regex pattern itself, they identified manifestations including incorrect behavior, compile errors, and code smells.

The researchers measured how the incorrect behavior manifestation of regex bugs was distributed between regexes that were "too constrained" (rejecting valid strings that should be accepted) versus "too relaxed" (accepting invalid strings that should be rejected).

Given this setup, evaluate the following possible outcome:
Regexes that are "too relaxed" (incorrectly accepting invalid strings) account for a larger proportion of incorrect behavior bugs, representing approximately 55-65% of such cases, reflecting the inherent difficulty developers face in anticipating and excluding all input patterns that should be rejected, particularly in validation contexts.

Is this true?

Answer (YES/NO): NO